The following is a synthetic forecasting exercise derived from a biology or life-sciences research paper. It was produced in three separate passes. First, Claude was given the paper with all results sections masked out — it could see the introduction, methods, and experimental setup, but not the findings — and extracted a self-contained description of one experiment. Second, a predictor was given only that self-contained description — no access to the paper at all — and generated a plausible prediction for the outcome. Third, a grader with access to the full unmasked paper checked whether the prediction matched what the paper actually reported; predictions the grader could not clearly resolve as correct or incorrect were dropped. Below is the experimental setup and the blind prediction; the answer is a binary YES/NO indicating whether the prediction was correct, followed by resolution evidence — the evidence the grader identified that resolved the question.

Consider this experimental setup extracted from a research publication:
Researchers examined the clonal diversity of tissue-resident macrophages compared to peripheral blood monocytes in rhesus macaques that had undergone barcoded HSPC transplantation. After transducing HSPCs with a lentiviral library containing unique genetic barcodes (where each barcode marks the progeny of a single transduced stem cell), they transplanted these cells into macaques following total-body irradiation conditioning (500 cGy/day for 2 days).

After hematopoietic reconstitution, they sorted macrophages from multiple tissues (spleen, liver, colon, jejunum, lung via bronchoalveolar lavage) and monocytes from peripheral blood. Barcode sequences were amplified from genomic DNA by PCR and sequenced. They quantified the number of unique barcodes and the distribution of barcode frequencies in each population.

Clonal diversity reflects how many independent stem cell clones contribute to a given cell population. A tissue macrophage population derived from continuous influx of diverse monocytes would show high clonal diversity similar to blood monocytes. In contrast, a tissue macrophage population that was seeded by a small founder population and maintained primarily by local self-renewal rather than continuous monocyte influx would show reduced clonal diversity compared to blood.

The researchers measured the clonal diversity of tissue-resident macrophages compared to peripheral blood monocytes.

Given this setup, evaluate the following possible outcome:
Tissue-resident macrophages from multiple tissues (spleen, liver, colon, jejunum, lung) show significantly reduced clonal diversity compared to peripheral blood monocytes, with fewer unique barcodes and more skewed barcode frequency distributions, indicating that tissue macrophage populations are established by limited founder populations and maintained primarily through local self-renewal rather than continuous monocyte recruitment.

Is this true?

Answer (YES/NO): NO